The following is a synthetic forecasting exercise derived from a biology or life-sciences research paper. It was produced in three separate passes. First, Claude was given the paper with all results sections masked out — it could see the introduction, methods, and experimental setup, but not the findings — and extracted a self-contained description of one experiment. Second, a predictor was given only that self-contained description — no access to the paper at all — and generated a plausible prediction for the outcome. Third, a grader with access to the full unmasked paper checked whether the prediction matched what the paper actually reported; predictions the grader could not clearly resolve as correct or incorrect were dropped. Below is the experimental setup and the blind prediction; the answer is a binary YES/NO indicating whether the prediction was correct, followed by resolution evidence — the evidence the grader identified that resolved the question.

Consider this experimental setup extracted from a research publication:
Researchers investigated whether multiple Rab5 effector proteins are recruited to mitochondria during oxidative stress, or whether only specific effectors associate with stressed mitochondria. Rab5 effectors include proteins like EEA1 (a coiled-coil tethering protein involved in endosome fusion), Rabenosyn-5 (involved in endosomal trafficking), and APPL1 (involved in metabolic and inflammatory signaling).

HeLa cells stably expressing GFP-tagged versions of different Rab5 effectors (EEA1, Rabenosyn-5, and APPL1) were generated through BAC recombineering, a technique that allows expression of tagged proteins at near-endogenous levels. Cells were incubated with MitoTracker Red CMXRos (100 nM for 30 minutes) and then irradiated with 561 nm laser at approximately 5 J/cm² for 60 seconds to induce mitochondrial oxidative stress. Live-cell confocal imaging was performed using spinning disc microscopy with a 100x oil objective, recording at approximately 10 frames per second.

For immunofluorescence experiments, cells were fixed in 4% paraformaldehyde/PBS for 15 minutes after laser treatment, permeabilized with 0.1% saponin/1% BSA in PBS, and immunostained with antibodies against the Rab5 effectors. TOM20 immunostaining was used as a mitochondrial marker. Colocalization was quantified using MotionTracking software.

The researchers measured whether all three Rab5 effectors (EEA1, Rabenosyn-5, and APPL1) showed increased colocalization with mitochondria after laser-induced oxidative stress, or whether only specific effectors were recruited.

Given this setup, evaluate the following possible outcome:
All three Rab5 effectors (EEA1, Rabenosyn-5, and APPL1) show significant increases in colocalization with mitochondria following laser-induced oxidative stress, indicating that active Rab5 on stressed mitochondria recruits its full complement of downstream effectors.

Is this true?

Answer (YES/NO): NO